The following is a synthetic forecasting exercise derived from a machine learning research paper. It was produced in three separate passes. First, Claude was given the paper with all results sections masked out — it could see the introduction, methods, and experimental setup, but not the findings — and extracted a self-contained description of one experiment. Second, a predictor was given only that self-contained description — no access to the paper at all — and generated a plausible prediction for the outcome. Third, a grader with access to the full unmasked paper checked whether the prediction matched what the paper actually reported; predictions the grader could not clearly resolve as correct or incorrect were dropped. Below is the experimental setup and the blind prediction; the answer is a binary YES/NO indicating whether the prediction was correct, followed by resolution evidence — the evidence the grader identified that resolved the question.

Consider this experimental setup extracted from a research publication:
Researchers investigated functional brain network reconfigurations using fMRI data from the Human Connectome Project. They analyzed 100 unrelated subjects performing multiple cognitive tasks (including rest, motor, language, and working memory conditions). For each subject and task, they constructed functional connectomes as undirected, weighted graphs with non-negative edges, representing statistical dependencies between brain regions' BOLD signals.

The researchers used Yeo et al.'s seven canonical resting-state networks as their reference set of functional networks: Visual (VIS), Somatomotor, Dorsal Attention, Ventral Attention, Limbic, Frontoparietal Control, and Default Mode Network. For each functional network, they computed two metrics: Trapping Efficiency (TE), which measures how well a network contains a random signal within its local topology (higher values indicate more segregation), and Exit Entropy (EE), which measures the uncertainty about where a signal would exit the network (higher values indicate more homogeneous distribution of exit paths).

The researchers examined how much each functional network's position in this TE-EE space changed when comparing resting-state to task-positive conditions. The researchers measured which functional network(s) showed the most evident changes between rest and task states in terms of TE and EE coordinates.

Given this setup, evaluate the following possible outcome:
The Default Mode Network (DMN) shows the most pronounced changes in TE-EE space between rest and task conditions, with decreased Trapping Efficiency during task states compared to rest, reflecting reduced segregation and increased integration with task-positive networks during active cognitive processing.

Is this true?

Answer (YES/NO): NO